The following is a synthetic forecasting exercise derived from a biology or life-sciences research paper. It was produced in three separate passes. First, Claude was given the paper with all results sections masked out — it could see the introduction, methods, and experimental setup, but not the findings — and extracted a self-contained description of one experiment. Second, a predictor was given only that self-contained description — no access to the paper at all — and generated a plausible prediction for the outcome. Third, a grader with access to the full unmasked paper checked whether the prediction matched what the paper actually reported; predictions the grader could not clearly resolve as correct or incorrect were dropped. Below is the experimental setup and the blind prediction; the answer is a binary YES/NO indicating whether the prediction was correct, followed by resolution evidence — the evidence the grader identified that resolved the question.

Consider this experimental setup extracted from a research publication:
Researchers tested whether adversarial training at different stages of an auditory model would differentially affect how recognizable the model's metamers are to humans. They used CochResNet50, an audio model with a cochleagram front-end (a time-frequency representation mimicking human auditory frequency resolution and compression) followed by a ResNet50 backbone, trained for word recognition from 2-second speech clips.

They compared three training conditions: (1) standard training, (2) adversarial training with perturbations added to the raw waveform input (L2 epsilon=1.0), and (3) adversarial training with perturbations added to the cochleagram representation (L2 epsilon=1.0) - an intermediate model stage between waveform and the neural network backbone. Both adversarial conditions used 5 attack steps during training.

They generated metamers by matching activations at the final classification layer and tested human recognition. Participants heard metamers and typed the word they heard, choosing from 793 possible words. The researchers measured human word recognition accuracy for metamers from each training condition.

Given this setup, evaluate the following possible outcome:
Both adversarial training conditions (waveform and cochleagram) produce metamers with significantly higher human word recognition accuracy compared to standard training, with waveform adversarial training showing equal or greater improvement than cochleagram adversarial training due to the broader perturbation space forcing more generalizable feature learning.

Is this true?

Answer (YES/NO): NO